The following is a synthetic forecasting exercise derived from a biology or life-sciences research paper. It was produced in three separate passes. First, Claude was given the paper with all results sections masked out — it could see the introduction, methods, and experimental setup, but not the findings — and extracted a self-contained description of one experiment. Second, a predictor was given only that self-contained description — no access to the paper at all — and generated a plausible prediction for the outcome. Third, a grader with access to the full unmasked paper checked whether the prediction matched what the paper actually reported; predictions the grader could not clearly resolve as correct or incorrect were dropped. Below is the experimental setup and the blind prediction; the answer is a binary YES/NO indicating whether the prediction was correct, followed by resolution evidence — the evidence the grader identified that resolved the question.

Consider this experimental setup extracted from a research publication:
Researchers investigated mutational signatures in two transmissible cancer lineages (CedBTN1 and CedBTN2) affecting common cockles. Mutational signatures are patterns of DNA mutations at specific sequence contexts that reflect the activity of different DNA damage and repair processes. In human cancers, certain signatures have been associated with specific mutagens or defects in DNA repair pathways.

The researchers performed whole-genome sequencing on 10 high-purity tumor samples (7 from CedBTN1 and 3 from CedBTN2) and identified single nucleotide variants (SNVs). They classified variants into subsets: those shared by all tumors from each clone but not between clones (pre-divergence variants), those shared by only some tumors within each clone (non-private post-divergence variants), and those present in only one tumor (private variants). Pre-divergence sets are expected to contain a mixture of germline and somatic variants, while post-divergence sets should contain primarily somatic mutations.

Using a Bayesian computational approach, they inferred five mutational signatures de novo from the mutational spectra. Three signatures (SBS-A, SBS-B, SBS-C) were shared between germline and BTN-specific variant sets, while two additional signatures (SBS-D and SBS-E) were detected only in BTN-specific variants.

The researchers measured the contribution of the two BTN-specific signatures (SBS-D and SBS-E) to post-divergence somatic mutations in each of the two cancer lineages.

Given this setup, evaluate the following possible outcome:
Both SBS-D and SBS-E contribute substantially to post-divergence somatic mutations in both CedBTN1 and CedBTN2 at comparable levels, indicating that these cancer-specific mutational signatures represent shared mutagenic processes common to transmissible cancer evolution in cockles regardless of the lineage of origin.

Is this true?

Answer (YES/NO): NO